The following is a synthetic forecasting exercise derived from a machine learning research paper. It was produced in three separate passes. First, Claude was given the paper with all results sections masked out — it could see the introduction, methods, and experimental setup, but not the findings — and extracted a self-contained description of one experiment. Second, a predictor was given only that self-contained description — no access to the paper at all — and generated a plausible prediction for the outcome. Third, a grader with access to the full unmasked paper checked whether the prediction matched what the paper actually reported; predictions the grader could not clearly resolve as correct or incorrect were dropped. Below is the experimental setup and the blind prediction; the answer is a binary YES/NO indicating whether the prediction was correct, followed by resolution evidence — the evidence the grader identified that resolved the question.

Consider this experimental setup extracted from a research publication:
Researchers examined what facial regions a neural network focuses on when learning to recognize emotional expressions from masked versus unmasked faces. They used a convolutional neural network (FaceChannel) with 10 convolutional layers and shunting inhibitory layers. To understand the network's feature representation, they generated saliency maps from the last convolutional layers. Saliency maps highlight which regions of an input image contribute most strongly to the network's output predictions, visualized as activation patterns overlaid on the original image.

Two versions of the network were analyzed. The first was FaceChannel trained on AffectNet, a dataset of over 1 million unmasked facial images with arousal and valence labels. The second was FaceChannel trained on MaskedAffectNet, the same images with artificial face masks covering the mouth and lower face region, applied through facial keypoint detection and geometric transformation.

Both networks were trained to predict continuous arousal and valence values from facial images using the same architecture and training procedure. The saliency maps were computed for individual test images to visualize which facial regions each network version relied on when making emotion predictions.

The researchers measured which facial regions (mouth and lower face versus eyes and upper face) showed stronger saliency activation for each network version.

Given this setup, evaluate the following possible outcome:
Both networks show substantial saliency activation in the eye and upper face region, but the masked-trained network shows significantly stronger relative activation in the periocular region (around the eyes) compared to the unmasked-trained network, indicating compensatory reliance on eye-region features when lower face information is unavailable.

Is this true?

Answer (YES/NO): NO